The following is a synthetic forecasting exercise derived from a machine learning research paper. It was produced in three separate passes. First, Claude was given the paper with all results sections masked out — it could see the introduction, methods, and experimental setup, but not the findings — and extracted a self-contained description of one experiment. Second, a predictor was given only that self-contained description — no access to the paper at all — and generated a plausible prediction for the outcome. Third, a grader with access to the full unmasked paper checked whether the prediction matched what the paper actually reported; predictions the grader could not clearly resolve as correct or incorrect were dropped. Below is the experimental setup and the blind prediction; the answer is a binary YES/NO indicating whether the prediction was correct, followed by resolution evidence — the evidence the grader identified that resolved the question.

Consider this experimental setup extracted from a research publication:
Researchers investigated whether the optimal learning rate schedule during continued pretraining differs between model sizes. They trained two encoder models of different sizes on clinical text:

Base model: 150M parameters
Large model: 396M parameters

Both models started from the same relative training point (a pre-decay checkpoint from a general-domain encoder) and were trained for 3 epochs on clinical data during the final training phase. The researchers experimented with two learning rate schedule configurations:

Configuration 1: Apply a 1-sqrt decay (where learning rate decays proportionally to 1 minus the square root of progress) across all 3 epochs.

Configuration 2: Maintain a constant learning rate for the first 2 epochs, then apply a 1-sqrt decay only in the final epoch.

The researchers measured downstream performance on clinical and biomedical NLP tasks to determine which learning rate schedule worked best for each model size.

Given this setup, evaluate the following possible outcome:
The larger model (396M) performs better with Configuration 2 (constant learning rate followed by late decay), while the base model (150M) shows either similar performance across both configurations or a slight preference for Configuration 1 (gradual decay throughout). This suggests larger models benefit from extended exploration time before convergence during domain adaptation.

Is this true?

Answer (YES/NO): YES